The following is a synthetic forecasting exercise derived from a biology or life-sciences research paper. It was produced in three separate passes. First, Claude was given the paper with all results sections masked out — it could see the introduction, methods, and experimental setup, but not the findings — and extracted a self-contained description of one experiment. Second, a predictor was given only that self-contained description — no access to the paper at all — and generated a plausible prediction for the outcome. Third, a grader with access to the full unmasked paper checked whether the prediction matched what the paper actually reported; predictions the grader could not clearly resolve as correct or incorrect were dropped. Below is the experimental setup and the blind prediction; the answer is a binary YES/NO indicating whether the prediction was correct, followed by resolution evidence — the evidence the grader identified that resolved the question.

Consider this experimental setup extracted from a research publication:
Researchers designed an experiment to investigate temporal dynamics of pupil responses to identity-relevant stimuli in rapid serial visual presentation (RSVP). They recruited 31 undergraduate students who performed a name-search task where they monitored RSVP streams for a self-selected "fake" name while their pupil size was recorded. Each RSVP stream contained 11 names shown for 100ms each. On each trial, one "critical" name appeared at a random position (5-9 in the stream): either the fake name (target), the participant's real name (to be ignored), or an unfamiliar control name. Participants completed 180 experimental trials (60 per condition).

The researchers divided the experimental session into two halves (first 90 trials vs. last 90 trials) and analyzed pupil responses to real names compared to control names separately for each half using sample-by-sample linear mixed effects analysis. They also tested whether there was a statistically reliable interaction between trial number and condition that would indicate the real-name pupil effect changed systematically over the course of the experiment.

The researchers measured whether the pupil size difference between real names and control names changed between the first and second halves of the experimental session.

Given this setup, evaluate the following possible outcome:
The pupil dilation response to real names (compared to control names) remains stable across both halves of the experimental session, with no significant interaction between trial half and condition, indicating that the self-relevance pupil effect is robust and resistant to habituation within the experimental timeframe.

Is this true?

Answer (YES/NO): NO